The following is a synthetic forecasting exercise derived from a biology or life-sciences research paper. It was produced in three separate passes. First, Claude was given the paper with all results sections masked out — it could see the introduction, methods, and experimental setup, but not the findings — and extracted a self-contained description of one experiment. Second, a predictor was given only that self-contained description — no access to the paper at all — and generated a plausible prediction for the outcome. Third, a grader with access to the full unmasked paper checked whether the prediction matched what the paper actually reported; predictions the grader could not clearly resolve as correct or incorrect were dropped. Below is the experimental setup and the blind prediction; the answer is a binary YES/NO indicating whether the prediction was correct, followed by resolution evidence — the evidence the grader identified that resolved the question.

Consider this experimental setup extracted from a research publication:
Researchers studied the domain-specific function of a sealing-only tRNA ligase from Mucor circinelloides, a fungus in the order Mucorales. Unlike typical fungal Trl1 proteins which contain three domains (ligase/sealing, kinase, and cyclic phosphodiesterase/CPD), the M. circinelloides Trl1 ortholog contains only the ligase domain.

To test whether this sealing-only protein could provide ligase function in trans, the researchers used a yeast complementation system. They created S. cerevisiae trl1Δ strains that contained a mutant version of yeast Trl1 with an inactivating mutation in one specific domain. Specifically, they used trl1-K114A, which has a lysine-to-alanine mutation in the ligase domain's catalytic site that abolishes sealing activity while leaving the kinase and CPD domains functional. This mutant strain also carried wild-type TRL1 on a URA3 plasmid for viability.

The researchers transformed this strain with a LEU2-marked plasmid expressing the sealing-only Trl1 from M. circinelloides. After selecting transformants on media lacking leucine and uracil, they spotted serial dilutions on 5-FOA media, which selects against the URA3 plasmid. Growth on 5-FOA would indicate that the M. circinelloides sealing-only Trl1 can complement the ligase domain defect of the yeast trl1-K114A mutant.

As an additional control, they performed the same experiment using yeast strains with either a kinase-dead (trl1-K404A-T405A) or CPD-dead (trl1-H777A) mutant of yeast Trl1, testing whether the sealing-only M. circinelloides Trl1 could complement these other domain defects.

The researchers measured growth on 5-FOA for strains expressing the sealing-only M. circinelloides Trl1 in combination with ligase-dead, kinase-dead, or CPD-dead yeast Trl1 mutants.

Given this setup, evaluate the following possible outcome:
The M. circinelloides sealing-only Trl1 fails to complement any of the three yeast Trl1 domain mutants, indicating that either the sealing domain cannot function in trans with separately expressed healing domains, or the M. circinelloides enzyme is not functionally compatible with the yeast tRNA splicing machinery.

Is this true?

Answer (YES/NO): NO